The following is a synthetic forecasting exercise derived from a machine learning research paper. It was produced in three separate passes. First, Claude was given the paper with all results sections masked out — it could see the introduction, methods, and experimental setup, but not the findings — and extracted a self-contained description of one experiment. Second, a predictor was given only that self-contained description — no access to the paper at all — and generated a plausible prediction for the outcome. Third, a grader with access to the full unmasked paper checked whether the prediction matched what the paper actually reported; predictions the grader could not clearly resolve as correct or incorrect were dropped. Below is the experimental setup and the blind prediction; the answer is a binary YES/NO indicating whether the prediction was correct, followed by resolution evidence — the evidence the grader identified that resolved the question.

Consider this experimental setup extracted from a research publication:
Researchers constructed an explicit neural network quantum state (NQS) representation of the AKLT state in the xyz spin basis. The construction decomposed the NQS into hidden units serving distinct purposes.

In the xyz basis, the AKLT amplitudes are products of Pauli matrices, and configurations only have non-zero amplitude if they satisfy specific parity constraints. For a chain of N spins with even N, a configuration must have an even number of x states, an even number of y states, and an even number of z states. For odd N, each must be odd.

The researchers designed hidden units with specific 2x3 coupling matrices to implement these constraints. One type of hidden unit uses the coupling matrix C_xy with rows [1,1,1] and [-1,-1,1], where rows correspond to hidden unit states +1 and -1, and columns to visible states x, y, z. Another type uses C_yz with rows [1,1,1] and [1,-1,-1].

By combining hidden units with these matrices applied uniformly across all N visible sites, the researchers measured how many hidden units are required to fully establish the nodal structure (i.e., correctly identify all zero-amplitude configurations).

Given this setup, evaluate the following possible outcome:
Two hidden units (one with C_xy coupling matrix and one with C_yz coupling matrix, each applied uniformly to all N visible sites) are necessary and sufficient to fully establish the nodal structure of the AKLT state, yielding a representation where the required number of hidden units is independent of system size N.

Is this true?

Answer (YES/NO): YES